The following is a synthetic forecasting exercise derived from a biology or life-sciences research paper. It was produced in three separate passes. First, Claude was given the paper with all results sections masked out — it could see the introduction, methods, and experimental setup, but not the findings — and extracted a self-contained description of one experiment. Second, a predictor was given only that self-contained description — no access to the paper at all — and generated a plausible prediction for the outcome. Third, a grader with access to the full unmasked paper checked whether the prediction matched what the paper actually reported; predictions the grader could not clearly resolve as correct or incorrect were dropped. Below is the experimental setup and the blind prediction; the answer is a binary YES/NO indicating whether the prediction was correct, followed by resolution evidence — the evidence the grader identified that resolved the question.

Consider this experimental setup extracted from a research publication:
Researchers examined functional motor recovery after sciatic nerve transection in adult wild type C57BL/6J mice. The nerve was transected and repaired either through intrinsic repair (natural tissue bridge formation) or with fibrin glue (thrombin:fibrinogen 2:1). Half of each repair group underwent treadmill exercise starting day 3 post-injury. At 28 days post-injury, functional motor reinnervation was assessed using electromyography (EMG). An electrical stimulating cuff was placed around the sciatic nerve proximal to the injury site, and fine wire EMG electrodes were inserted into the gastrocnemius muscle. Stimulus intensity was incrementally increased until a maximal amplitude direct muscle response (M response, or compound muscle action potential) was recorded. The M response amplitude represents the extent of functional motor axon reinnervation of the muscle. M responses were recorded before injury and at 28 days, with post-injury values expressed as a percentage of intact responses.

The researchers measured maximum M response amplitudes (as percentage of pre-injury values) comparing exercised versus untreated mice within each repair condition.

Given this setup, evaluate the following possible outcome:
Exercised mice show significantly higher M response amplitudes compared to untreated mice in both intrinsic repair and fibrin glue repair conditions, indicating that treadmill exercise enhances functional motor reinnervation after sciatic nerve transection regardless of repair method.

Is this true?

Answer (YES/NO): NO